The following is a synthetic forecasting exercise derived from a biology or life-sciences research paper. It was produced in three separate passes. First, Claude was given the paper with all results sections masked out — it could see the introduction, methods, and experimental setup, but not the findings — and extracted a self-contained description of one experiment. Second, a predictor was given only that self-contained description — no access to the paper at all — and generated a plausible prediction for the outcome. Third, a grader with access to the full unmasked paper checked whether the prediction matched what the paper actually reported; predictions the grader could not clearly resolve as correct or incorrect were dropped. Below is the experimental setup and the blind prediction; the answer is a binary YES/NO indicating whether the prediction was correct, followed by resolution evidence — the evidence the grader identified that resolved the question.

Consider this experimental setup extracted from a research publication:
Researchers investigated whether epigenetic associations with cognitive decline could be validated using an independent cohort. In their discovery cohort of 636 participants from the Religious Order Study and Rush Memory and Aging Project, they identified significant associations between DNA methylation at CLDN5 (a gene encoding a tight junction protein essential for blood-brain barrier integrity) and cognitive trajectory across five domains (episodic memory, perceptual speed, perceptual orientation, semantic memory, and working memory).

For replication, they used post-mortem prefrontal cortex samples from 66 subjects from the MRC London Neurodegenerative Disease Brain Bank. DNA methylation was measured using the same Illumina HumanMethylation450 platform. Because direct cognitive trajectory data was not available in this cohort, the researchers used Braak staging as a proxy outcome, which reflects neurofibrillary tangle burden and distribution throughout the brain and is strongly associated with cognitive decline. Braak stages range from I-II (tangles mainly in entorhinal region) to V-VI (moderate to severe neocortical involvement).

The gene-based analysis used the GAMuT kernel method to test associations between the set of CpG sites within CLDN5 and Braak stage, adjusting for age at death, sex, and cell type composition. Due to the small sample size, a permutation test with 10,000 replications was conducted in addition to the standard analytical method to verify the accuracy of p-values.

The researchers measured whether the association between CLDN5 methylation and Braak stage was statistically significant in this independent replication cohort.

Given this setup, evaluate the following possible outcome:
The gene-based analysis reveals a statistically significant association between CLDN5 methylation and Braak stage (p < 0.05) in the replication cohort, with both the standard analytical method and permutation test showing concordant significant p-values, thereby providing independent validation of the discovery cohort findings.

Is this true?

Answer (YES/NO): YES